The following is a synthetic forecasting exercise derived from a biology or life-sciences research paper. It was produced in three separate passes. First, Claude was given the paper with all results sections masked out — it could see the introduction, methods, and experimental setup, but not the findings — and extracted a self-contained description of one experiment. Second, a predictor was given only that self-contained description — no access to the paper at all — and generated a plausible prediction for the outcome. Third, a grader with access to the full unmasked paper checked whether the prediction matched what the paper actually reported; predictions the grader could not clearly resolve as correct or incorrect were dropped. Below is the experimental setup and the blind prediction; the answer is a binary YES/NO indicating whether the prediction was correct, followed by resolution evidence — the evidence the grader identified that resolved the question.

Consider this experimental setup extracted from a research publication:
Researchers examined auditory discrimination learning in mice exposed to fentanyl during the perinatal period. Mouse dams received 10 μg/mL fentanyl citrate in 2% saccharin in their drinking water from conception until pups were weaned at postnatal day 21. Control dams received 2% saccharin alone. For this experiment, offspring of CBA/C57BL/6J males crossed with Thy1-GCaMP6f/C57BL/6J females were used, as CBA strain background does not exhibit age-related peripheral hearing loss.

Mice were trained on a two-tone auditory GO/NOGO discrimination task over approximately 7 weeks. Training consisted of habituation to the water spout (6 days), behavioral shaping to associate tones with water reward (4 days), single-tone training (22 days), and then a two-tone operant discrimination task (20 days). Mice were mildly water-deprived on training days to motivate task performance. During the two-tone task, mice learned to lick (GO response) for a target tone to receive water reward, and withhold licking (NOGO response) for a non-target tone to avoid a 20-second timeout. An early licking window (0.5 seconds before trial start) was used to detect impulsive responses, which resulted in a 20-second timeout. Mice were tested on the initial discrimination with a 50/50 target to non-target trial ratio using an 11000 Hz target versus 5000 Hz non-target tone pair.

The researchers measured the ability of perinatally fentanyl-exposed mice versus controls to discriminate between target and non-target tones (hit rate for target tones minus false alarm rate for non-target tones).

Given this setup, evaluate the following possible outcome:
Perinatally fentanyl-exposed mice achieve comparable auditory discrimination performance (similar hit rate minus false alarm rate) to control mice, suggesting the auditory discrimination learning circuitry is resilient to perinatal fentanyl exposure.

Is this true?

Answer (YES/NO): NO